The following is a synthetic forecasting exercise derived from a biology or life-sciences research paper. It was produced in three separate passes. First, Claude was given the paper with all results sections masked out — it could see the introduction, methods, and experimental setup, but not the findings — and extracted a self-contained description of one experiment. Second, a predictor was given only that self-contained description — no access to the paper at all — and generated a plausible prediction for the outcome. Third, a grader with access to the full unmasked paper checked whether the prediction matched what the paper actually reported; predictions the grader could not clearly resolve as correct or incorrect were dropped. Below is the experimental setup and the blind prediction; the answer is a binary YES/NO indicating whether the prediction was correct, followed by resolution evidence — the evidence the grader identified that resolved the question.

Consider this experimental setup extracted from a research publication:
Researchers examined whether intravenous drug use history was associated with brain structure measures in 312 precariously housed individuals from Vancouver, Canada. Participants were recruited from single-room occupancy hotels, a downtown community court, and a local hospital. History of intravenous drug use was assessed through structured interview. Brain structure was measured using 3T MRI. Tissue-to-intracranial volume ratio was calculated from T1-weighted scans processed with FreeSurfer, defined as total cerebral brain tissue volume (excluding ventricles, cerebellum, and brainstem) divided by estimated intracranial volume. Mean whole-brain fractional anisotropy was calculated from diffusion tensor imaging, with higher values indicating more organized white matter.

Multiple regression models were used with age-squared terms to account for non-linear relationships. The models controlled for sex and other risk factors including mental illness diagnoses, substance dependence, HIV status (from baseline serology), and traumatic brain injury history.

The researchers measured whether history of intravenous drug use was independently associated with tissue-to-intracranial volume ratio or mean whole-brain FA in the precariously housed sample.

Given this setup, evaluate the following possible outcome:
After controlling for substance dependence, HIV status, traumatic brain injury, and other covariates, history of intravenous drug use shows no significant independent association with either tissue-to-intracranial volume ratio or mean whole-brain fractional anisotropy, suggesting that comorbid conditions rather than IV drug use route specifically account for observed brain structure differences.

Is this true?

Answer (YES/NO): YES